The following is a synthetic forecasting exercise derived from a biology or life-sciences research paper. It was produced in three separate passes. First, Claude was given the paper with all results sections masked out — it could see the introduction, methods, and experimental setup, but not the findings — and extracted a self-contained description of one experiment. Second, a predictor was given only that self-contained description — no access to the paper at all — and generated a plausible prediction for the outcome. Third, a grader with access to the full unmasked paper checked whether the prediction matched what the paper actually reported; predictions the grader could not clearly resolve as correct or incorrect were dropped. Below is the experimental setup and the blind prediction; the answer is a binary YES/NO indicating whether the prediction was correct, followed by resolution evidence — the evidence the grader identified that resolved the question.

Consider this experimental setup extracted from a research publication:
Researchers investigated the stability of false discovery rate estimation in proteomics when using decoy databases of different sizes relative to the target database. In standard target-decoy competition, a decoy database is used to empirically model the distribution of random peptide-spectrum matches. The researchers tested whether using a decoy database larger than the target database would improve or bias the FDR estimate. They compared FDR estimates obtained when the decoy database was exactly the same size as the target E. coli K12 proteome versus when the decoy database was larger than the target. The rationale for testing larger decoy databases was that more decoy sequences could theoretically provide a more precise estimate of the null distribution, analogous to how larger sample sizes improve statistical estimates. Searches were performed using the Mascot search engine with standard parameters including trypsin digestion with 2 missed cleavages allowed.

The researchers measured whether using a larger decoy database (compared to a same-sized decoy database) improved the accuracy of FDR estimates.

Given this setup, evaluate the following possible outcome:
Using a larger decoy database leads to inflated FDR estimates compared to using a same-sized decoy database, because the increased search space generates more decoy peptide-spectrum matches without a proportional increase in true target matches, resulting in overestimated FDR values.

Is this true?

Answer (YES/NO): NO